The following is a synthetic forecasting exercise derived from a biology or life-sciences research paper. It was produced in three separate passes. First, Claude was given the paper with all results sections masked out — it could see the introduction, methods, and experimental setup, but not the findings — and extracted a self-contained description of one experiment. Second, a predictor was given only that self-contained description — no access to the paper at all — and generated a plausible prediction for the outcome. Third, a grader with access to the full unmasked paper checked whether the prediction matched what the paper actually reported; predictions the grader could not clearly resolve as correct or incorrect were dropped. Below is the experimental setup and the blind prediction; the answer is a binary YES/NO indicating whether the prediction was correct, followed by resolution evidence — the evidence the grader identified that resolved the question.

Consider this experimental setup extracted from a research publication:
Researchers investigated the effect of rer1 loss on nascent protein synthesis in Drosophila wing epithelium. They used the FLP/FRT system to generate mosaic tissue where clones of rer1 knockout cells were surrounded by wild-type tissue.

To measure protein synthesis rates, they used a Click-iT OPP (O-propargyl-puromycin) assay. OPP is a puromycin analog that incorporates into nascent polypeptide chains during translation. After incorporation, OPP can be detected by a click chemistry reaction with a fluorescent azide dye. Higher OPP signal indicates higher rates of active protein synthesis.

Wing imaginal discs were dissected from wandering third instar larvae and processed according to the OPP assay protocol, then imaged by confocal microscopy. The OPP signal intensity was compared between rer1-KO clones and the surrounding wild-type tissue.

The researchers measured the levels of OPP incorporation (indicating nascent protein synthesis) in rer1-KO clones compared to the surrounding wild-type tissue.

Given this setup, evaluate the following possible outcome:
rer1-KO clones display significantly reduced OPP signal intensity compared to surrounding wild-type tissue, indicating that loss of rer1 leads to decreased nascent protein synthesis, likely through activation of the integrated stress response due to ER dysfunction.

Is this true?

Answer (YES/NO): NO